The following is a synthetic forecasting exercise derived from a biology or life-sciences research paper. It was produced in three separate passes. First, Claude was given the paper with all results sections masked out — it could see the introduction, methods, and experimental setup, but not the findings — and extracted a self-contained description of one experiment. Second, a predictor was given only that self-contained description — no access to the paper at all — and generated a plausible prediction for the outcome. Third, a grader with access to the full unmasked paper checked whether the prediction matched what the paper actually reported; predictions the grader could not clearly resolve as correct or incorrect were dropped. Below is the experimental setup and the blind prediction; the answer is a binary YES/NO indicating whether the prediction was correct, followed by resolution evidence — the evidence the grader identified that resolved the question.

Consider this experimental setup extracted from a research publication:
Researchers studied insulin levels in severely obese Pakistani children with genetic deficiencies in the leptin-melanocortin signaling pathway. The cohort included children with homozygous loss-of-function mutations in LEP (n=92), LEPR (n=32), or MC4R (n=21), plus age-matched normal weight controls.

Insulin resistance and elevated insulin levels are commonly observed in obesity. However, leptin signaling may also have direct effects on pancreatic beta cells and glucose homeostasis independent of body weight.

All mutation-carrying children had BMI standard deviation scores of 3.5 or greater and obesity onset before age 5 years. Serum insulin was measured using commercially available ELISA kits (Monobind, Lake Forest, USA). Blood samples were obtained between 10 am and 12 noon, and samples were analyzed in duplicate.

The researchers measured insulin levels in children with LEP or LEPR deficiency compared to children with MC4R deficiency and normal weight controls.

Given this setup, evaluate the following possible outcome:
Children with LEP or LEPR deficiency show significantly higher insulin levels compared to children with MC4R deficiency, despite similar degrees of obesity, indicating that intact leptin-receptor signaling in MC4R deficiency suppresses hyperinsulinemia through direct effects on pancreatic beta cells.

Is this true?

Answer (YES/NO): NO